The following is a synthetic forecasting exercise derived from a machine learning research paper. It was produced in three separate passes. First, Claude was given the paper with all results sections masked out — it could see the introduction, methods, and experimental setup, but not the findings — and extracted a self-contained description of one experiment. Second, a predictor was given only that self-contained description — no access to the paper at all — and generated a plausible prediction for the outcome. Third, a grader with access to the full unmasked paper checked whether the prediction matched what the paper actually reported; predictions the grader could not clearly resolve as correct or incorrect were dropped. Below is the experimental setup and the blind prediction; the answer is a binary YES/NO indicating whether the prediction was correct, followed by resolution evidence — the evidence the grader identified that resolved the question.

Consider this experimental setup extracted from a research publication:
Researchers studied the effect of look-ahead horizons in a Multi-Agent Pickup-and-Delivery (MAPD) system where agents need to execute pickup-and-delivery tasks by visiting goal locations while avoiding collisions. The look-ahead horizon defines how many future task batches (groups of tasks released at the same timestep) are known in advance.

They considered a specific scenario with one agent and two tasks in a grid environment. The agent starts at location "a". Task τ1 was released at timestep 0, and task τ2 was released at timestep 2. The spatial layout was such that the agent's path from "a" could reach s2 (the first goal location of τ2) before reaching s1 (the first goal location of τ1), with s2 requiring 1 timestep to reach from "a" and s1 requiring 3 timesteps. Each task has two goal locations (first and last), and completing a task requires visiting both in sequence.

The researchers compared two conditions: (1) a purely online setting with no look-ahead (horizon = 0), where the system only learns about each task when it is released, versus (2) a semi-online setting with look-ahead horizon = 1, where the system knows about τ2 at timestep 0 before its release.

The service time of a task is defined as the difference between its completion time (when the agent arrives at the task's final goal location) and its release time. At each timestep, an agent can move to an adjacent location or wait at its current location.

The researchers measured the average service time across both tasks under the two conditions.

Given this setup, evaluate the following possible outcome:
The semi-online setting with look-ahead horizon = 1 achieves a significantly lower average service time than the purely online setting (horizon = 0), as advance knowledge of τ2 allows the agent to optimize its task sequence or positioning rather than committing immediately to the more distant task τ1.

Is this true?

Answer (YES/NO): YES